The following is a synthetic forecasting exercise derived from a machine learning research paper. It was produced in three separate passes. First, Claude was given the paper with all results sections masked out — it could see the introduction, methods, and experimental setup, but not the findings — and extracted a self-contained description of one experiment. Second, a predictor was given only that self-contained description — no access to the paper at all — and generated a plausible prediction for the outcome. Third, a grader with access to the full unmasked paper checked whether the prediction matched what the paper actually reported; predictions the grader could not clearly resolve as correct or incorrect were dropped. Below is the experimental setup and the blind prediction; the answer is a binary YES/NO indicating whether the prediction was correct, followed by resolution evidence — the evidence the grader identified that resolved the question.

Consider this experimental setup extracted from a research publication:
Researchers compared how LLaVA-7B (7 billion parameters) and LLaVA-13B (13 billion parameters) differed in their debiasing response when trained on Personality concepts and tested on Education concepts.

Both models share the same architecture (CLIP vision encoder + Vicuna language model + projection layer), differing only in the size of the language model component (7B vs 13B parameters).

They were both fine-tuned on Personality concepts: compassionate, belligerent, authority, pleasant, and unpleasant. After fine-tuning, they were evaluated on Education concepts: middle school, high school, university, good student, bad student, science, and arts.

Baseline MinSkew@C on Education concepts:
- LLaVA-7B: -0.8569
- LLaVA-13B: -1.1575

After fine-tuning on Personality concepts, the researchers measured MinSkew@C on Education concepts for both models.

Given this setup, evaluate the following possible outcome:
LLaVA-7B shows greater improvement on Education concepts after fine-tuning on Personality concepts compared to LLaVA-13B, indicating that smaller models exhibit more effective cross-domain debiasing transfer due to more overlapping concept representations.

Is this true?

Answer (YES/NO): YES